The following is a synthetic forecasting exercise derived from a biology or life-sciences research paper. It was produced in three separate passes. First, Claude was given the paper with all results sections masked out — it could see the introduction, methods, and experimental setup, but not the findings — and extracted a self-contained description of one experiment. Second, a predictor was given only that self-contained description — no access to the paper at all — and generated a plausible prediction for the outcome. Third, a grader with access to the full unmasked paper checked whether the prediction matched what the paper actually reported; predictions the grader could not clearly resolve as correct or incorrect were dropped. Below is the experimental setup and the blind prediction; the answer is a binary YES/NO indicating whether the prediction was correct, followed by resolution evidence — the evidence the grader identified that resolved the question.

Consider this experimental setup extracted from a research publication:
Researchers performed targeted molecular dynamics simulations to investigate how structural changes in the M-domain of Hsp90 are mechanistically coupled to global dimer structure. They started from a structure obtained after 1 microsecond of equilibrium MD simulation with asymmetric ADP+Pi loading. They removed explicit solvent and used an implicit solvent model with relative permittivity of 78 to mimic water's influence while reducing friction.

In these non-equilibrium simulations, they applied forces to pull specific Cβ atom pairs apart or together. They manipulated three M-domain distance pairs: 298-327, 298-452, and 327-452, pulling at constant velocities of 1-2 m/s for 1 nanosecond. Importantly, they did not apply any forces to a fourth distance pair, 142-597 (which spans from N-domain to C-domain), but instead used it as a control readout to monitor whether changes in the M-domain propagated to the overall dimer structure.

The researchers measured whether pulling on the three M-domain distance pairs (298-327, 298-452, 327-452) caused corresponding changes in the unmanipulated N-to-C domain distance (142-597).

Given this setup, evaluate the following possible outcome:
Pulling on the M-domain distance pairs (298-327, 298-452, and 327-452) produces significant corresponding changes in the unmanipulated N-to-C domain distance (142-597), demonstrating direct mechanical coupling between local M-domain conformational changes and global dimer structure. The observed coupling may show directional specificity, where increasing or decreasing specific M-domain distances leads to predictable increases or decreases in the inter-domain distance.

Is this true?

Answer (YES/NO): YES